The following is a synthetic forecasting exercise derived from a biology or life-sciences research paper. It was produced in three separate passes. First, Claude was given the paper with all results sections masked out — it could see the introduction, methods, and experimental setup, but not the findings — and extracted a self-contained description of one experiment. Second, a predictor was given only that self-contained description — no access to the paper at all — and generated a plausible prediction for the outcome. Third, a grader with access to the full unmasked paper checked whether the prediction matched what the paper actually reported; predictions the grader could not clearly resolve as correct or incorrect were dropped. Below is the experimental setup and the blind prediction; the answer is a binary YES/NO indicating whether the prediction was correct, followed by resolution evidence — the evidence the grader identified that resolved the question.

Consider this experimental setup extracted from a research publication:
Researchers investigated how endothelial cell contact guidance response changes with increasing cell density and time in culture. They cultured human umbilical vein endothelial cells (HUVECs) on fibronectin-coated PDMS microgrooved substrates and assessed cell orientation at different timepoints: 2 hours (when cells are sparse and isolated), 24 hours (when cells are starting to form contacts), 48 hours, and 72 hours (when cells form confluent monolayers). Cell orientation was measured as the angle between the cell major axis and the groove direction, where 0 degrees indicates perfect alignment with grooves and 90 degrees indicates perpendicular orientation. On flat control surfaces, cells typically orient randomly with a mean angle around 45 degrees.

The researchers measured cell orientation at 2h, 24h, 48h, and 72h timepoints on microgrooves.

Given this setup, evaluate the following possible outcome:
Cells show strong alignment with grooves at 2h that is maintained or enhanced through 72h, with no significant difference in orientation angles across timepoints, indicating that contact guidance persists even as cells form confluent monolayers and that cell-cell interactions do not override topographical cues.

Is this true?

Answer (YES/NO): NO